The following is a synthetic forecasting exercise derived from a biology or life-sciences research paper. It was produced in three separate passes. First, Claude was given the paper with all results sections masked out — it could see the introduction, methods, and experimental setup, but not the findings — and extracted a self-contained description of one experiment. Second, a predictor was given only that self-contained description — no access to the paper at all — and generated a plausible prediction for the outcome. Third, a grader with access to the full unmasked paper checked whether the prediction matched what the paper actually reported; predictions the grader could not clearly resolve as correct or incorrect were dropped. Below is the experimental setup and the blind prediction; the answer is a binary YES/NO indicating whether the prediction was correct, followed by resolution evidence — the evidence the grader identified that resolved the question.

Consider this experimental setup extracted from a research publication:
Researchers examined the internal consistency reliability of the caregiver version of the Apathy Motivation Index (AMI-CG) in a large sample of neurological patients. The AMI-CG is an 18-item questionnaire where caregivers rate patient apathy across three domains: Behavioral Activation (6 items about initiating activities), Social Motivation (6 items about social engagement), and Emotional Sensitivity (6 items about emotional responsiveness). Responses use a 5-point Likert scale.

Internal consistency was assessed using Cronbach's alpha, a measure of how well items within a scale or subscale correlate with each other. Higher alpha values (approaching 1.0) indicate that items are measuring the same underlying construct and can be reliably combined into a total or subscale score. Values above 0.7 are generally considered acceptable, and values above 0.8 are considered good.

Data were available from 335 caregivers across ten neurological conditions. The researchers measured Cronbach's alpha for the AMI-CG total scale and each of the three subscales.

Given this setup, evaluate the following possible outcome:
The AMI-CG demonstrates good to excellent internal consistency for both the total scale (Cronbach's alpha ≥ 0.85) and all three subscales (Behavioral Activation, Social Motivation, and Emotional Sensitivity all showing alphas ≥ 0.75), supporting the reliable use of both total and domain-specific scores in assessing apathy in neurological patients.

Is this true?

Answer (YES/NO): NO